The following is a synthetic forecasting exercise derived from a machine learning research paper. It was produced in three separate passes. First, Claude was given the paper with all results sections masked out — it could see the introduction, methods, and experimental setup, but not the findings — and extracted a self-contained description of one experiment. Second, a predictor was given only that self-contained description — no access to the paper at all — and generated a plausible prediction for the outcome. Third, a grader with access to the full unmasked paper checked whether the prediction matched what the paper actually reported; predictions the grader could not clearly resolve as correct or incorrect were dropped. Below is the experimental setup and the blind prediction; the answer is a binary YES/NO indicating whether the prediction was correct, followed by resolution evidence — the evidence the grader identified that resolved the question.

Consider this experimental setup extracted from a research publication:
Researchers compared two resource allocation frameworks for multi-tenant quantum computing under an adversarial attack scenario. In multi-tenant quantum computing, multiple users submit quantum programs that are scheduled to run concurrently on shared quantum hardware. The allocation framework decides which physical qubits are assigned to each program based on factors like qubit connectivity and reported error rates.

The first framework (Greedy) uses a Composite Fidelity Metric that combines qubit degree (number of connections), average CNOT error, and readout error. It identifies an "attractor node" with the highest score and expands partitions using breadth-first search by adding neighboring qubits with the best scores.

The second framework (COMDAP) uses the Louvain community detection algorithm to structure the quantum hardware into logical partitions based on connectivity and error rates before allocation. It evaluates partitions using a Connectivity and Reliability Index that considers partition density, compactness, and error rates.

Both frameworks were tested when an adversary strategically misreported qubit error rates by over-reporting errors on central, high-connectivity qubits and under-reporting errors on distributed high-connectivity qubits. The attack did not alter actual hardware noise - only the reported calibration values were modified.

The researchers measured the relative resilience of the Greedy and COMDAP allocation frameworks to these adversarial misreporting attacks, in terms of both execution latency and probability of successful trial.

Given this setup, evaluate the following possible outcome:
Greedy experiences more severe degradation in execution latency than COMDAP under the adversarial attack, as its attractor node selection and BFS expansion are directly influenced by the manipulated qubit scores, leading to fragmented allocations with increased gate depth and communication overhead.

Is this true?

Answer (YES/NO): YES